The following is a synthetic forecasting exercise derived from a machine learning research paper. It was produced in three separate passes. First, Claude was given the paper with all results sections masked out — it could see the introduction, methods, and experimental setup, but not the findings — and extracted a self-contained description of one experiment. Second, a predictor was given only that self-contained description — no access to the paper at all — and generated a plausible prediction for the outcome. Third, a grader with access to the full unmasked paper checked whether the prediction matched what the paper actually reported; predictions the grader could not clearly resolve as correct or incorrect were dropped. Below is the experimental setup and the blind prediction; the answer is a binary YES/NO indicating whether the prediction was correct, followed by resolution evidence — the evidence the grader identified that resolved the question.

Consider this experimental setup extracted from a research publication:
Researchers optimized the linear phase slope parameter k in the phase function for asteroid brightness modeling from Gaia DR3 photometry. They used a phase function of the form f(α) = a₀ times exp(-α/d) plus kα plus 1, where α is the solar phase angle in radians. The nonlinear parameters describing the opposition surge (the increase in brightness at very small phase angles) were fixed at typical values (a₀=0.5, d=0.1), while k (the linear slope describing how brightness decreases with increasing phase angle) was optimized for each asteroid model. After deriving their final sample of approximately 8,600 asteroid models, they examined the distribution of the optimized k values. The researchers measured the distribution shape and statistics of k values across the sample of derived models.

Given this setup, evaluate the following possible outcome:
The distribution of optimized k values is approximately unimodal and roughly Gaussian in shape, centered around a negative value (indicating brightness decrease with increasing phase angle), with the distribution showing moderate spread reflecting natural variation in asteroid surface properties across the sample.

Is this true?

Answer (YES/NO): YES